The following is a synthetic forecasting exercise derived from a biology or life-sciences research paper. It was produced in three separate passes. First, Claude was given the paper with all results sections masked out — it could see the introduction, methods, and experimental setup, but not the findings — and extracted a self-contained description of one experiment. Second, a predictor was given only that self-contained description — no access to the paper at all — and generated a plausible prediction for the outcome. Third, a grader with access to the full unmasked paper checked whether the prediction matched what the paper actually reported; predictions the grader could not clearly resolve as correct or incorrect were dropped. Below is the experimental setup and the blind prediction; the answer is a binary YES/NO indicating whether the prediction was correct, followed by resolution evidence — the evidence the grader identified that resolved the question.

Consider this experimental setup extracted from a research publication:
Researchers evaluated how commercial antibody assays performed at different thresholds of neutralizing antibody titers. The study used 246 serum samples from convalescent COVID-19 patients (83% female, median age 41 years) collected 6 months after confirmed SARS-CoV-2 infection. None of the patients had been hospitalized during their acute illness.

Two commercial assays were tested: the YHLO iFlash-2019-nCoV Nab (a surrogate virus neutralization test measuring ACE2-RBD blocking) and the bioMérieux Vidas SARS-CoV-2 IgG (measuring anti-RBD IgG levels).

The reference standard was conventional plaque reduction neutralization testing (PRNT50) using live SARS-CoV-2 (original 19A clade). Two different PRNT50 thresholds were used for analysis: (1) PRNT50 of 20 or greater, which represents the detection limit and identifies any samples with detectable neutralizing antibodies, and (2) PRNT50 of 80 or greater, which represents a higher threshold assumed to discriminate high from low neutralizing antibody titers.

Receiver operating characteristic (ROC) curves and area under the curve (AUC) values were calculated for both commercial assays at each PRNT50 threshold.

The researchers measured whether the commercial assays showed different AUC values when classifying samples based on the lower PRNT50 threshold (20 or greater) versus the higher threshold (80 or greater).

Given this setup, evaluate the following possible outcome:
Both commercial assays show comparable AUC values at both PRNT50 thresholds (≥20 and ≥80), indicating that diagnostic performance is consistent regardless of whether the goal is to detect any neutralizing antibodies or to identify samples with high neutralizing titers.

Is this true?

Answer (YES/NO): NO